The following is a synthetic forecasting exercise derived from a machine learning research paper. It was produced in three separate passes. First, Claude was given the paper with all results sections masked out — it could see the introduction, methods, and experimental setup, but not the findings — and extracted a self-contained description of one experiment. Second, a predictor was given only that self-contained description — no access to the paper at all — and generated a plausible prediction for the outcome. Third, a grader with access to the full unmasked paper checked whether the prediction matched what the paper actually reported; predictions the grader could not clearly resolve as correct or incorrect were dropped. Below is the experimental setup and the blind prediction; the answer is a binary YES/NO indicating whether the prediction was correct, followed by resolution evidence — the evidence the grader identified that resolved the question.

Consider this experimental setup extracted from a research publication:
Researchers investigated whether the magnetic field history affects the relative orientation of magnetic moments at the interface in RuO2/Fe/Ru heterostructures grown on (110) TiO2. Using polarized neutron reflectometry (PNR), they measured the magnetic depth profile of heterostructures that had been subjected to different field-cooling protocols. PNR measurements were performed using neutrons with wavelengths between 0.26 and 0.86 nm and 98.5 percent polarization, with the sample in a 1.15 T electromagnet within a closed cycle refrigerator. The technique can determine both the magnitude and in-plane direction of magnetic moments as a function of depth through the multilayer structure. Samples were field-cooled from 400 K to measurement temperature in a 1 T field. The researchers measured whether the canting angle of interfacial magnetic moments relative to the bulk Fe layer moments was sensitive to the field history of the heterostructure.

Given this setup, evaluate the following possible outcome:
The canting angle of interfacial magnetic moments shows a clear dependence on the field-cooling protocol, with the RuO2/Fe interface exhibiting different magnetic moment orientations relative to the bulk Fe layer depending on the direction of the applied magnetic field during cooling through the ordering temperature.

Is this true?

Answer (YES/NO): YES